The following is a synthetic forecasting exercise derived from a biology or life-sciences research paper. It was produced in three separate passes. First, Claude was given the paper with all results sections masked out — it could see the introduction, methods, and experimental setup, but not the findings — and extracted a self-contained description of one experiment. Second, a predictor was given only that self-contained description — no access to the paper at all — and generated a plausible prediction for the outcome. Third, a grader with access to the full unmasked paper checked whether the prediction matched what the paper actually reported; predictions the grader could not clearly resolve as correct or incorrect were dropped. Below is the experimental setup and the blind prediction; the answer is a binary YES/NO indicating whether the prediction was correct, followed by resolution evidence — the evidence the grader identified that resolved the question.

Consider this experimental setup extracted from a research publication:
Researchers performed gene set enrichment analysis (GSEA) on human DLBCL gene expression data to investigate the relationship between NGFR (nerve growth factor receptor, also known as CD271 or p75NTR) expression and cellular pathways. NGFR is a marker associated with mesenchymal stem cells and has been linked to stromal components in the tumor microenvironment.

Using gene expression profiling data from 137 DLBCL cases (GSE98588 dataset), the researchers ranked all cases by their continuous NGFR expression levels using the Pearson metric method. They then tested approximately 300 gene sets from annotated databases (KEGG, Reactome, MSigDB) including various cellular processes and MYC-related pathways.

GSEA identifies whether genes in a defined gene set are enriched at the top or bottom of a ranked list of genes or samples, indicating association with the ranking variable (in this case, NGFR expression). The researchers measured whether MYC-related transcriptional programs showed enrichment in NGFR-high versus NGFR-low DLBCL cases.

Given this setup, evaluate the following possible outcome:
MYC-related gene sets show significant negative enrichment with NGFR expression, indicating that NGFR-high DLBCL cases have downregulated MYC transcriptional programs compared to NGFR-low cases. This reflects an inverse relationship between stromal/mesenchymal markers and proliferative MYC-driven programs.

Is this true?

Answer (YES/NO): YES